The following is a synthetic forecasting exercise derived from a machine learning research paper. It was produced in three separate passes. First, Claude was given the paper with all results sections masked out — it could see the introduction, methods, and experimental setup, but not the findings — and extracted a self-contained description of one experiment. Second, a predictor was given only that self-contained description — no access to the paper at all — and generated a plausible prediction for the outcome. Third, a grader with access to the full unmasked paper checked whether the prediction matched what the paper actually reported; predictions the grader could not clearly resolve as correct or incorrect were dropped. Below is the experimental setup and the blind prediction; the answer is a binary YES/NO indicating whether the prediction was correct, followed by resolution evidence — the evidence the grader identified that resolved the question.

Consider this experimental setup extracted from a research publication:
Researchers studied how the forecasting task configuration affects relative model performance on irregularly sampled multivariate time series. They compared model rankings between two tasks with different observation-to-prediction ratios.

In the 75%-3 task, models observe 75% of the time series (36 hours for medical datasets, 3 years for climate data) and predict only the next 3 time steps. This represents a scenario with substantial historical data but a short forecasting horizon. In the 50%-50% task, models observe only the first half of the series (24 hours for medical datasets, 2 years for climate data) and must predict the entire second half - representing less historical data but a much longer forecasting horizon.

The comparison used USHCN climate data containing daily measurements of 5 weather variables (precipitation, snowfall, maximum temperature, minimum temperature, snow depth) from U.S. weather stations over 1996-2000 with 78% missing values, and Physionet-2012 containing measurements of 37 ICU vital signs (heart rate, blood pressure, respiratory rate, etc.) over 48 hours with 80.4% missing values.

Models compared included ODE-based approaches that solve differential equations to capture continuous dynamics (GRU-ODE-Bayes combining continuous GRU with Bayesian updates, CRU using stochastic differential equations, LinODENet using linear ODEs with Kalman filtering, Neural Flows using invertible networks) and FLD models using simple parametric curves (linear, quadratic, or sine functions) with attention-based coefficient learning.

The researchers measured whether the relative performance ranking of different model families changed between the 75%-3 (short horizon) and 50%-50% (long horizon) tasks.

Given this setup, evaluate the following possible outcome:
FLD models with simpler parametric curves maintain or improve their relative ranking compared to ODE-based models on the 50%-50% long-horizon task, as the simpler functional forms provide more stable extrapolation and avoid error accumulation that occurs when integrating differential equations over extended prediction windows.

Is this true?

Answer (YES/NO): NO